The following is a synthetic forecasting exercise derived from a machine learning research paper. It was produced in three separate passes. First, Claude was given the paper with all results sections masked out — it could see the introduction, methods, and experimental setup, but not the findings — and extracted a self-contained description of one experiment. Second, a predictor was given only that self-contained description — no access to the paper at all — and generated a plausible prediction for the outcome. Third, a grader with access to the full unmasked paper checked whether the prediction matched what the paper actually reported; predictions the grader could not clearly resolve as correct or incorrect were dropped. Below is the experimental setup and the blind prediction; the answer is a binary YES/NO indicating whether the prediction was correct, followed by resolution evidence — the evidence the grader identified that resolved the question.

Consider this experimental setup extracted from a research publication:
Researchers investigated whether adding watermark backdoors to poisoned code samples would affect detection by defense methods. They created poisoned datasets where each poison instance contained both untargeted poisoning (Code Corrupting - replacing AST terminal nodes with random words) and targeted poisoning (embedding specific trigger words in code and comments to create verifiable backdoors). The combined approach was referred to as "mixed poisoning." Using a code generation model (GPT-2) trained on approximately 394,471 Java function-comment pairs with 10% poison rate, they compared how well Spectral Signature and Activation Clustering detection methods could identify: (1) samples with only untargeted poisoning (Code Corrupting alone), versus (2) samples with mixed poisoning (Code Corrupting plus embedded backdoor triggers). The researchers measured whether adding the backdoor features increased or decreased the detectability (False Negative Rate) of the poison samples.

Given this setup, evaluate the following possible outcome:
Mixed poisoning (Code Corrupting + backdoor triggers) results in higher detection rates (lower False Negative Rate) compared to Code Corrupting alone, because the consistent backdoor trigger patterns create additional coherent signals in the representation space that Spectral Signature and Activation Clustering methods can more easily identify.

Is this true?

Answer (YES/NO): NO